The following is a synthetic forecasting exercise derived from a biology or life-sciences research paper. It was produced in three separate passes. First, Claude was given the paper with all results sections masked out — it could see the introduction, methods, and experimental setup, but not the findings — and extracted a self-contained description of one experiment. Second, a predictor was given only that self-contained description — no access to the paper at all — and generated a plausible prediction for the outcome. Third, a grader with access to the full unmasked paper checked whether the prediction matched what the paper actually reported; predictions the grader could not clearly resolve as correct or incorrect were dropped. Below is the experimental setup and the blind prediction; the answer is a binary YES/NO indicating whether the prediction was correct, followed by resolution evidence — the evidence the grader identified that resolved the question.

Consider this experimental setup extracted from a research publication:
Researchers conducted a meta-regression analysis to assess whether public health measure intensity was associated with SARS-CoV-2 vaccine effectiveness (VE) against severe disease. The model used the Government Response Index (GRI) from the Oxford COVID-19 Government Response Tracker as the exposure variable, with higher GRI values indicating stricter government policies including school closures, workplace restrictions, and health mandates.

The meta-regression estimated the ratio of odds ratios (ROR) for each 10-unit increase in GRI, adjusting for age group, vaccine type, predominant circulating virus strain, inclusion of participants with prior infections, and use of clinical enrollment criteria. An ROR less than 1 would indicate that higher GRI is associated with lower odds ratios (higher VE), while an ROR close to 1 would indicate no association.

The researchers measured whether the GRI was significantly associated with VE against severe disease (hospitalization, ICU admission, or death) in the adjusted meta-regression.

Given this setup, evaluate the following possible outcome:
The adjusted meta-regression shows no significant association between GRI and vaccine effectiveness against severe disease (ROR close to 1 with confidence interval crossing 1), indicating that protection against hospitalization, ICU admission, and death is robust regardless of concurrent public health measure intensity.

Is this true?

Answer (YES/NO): YES